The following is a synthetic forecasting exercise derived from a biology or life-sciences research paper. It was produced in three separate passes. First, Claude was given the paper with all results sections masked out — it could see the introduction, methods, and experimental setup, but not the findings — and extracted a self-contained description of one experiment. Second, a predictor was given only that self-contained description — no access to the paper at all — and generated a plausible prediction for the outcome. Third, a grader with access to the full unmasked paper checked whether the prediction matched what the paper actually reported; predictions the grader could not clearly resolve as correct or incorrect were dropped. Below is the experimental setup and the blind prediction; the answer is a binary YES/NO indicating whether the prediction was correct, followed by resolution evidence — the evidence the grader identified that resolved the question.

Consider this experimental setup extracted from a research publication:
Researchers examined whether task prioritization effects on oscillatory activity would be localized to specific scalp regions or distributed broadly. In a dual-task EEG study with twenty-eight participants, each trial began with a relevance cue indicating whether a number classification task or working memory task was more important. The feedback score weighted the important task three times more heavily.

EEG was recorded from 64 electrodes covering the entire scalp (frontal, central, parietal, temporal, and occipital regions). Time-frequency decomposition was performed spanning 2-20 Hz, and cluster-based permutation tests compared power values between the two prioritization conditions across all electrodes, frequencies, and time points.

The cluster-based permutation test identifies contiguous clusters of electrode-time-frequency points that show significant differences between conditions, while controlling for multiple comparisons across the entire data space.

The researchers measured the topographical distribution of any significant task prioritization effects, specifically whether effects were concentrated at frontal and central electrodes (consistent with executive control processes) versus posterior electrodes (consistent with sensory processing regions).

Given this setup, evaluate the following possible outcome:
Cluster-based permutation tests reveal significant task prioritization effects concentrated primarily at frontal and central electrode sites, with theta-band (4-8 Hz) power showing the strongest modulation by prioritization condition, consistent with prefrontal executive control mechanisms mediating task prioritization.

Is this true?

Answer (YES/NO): NO